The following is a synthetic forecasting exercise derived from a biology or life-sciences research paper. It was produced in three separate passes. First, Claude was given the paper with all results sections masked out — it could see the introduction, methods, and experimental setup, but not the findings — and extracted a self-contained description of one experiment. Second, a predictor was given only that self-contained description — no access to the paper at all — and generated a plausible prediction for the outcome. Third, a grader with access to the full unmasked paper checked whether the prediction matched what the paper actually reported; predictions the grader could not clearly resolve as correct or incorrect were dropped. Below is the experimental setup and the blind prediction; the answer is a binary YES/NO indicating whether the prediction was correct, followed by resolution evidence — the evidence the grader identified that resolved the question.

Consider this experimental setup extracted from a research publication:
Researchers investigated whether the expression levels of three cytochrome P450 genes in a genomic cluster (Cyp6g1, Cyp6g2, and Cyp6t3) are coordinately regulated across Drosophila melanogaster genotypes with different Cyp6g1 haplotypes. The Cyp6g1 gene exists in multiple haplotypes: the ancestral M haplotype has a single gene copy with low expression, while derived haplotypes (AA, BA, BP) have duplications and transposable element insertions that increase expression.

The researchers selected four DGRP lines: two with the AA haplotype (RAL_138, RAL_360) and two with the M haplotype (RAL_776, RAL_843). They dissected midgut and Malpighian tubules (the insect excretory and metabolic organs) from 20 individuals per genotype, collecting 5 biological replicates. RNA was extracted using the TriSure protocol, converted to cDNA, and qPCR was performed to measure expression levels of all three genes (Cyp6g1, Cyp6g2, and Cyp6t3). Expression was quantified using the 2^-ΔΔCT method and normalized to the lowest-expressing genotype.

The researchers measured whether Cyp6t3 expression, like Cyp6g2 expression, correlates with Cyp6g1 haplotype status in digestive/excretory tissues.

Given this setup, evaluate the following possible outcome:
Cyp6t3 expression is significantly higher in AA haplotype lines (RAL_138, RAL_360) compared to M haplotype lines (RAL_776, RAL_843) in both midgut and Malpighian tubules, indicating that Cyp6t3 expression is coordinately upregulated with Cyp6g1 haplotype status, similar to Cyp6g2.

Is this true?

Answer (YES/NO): NO